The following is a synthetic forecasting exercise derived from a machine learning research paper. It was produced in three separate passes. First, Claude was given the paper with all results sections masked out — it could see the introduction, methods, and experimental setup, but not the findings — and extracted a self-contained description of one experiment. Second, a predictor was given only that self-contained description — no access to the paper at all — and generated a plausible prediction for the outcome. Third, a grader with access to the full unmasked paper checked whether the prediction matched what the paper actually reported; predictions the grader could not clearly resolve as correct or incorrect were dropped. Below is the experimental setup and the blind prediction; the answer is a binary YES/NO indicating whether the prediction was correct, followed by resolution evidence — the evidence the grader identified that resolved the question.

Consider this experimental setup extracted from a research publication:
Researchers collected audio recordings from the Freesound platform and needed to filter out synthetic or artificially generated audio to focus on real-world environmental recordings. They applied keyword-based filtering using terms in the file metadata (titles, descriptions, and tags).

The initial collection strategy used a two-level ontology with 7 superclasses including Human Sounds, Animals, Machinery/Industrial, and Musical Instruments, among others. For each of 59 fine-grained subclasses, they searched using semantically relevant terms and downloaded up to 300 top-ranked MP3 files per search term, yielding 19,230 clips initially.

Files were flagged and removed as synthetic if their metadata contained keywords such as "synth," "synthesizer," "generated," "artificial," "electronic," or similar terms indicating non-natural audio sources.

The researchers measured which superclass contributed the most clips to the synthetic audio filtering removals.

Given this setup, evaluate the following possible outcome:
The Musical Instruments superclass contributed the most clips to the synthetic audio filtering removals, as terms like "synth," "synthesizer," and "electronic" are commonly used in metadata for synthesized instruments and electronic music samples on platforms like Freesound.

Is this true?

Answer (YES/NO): YES